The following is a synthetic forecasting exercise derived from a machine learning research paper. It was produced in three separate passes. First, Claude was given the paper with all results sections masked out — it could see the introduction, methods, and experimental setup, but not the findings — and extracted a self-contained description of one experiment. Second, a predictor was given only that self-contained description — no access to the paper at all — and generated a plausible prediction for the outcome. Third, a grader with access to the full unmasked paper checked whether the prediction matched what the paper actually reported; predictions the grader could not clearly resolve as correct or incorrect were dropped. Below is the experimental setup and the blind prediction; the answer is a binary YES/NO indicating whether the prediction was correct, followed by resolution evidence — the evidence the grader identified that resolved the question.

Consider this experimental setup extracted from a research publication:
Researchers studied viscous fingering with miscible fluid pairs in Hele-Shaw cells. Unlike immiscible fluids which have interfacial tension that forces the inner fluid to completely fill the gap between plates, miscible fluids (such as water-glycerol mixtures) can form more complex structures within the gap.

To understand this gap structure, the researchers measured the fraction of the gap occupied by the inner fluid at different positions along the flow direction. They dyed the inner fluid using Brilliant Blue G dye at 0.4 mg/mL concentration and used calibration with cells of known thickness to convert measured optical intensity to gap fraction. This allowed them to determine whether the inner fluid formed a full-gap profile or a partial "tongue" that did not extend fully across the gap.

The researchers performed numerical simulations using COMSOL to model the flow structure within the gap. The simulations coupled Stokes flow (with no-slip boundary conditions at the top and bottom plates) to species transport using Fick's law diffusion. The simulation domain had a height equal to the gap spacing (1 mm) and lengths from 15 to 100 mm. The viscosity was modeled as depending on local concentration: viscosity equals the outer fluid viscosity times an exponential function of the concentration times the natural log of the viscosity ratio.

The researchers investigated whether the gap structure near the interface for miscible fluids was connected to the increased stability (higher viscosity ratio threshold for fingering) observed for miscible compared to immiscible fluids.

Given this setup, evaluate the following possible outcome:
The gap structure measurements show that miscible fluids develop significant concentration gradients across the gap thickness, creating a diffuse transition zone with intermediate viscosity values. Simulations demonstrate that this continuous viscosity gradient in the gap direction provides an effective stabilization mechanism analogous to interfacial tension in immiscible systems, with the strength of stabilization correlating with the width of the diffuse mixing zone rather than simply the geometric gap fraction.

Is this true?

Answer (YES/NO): NO